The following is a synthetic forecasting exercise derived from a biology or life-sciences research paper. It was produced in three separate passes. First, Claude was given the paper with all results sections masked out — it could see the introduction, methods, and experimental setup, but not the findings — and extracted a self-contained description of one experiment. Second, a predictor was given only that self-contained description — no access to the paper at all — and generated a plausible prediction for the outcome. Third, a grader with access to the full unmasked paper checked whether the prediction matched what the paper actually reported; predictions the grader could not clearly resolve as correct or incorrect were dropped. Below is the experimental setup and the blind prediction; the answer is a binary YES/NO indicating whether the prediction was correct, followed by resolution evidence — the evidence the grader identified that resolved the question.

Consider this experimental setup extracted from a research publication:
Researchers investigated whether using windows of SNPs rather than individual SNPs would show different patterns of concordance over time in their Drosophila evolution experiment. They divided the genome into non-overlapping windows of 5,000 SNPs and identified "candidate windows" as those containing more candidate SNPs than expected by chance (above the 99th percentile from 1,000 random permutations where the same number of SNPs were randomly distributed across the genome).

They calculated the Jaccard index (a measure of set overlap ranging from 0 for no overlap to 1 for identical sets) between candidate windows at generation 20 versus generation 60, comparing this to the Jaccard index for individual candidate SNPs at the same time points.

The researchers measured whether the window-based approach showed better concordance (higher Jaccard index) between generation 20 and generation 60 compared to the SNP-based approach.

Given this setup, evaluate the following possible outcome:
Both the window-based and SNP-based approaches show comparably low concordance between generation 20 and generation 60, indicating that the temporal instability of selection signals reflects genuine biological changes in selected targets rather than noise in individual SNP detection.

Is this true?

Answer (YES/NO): NO